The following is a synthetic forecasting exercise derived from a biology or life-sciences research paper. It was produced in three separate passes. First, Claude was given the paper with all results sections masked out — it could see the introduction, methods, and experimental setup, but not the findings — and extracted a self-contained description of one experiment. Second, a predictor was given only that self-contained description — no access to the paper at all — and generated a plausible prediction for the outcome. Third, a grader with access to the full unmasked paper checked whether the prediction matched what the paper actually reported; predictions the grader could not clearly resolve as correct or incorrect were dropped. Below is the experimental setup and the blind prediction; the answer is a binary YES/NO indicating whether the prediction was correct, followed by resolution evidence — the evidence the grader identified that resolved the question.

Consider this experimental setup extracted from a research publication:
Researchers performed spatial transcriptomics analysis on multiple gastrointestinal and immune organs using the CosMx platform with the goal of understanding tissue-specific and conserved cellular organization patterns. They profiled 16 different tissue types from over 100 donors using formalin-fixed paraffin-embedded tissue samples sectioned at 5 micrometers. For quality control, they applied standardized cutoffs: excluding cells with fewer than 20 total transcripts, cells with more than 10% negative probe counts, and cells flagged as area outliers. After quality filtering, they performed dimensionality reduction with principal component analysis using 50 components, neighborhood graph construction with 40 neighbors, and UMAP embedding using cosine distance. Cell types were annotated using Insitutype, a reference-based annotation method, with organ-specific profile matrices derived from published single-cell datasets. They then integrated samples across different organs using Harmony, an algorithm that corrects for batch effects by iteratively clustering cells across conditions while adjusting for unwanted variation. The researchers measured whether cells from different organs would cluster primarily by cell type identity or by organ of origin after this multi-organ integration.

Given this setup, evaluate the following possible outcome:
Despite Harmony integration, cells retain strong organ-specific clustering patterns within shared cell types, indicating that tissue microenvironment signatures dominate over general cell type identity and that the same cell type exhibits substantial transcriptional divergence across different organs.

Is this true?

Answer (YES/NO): NO